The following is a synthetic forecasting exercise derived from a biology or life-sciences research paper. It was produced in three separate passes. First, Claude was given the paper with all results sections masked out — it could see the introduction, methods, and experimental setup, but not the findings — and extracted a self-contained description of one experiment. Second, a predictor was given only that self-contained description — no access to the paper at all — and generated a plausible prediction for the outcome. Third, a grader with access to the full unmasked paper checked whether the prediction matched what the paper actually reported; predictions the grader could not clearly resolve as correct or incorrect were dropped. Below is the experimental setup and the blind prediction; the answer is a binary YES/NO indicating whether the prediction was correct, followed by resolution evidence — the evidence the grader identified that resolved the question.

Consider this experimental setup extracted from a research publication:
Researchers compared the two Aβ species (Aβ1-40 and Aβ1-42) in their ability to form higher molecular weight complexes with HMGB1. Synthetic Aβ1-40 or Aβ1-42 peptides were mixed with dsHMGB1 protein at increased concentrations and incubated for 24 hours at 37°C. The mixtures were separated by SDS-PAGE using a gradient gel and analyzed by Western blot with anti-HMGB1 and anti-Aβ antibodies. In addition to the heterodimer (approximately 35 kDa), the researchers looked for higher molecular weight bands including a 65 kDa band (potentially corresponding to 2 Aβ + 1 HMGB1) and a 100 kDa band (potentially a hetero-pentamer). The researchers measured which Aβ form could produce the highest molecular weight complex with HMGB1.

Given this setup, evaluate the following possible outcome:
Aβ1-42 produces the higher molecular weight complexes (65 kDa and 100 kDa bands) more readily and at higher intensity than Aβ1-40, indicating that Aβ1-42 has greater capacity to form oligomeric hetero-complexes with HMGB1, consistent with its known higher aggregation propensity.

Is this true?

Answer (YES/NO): NO